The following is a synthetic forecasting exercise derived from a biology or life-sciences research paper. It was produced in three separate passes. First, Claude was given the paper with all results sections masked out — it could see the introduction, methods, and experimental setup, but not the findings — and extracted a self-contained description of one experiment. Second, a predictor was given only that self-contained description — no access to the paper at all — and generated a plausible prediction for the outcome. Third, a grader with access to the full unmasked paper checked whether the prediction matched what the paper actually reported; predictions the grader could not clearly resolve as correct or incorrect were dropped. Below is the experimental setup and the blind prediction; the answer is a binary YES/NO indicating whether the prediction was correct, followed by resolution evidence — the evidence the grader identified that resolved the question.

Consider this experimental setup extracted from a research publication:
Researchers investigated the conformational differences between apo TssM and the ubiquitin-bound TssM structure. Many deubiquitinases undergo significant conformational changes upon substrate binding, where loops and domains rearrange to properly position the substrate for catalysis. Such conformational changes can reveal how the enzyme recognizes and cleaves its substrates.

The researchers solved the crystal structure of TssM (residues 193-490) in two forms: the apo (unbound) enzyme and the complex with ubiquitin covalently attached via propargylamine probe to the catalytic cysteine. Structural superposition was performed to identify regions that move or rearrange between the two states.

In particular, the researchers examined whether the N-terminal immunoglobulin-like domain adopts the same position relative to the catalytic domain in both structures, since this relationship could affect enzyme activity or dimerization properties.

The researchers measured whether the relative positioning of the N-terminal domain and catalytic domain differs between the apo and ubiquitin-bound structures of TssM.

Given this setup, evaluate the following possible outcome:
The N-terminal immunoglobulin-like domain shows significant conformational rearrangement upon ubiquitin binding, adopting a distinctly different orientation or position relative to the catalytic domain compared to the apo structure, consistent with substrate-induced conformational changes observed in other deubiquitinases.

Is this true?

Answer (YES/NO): NO